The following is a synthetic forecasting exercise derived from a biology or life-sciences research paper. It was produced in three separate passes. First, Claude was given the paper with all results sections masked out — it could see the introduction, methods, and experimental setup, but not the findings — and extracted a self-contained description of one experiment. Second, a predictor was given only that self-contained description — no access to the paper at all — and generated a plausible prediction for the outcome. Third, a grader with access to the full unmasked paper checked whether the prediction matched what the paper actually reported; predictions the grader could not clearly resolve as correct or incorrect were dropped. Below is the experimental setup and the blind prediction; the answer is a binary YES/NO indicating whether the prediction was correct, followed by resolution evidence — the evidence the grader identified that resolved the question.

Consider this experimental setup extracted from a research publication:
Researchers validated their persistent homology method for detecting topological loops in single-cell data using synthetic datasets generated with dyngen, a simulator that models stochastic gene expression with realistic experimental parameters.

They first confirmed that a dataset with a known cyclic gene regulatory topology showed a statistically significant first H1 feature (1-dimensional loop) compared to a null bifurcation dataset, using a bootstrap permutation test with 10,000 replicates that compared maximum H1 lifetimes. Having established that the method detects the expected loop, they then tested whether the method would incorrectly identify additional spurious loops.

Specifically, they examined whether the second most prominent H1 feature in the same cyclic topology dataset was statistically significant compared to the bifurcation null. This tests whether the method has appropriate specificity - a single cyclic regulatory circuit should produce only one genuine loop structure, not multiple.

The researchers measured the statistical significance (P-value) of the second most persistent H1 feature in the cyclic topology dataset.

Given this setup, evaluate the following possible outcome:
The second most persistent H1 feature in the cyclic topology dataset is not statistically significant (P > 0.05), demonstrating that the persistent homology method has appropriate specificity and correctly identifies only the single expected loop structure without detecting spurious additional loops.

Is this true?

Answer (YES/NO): YES